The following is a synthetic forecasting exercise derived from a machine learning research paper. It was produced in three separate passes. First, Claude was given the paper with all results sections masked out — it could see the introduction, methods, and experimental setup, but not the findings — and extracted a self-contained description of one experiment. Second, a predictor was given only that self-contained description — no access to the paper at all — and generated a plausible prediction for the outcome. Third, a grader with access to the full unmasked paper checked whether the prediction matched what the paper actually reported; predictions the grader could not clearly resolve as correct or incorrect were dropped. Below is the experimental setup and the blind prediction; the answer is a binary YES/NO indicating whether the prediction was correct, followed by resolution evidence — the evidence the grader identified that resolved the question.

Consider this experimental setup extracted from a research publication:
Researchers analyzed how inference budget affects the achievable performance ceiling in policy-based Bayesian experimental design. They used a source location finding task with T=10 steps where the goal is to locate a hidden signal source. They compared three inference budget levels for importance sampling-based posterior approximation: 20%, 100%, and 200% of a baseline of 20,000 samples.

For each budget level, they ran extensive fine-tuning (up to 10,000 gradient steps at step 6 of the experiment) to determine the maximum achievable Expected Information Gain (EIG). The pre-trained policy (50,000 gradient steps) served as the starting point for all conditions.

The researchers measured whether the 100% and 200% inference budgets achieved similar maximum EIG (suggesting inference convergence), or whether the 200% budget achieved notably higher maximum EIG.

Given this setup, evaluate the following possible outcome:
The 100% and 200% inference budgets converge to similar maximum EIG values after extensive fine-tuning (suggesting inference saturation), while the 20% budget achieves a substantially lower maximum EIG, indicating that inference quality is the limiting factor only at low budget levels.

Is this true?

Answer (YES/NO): YES